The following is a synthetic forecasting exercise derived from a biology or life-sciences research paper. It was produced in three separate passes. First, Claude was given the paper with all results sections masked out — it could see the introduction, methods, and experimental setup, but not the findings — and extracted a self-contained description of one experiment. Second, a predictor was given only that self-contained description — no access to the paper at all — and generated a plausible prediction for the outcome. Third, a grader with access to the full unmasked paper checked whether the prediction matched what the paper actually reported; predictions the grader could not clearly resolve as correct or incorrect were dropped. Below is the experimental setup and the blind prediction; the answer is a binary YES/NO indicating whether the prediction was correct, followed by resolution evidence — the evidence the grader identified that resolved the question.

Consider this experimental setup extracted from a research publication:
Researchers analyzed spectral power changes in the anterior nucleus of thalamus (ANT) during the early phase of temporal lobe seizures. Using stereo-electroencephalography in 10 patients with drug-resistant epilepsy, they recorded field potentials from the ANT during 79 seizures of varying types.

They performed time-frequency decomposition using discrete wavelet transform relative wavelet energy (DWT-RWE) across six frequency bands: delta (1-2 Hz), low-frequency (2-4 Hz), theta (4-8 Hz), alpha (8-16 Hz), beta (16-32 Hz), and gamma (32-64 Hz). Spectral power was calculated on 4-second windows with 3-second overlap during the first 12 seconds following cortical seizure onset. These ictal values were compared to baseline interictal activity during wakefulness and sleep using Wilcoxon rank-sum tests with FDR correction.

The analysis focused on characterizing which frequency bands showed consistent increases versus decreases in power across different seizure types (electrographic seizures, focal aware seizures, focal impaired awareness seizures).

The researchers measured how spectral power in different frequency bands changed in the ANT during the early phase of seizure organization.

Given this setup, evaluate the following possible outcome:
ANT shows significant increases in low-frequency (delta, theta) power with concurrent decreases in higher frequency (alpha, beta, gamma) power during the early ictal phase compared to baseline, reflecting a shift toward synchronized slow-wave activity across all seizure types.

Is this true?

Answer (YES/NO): NO